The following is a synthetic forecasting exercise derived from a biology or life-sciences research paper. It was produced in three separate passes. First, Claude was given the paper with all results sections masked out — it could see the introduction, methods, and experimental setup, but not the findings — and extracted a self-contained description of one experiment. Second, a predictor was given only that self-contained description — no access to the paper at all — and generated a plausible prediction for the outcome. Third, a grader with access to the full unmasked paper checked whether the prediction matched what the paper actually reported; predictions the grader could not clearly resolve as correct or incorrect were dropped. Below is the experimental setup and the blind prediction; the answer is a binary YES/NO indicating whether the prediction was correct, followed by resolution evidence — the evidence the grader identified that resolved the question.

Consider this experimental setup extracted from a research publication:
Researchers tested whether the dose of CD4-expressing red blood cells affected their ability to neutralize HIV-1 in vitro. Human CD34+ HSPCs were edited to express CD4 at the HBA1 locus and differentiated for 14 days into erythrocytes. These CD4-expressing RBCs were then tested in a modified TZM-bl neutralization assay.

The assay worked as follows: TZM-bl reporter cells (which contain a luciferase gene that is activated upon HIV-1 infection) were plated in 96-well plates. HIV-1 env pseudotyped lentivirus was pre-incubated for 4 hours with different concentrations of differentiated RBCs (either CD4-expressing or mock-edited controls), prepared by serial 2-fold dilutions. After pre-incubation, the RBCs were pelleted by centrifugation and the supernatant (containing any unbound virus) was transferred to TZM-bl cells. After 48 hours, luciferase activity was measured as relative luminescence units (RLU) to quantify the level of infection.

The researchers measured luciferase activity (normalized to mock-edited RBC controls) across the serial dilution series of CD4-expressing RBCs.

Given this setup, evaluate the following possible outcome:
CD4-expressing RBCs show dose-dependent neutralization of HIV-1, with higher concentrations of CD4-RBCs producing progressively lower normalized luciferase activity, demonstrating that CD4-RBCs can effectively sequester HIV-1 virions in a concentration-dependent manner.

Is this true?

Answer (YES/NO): NO